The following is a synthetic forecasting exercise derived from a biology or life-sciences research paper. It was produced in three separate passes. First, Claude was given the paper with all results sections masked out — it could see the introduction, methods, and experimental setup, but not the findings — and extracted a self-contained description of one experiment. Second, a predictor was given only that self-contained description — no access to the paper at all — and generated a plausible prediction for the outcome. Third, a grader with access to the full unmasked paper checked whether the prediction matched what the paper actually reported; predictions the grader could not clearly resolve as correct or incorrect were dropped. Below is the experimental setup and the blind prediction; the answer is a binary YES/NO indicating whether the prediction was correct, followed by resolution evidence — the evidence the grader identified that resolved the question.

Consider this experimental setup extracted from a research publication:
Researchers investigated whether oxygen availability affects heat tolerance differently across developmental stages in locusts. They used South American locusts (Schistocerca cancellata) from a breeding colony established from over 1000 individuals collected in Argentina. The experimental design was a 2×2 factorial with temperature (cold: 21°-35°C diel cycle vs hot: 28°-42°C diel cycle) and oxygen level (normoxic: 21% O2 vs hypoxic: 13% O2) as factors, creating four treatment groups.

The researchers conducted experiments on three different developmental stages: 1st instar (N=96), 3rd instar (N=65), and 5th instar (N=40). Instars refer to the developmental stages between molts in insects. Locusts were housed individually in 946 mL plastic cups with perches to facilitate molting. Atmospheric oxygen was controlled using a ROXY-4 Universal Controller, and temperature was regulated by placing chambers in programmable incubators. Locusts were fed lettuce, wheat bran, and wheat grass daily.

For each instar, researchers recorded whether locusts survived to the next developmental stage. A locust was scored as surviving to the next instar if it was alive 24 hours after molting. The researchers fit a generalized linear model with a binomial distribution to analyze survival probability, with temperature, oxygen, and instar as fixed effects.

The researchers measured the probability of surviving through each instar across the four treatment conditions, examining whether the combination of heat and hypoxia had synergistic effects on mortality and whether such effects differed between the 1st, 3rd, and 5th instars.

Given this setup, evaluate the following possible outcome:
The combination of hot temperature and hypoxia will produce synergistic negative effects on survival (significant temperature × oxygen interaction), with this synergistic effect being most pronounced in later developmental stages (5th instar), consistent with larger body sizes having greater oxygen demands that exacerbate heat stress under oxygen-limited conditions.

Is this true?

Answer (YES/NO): NO